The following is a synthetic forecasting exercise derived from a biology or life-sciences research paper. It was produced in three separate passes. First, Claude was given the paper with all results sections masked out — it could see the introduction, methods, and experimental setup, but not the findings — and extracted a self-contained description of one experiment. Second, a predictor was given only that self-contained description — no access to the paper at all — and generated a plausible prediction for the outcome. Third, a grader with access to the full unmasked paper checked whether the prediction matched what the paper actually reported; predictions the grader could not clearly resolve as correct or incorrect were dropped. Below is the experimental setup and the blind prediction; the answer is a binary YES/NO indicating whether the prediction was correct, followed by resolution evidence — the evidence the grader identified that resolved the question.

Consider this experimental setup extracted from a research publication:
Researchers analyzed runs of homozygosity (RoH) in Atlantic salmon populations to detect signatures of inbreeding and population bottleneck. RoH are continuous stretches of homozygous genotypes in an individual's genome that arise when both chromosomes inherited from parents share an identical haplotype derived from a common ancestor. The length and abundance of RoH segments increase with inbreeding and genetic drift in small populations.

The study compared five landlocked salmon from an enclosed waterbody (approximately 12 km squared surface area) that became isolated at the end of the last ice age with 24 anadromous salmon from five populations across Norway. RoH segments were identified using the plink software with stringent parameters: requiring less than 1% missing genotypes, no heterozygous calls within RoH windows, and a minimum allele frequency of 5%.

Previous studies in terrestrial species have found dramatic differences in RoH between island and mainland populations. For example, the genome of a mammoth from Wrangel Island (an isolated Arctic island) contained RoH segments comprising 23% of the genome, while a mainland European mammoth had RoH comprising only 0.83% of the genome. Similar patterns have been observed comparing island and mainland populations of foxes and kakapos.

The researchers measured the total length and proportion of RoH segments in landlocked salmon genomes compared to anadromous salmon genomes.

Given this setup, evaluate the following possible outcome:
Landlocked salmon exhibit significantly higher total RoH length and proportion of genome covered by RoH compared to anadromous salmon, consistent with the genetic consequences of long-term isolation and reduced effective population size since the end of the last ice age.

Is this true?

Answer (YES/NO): YES